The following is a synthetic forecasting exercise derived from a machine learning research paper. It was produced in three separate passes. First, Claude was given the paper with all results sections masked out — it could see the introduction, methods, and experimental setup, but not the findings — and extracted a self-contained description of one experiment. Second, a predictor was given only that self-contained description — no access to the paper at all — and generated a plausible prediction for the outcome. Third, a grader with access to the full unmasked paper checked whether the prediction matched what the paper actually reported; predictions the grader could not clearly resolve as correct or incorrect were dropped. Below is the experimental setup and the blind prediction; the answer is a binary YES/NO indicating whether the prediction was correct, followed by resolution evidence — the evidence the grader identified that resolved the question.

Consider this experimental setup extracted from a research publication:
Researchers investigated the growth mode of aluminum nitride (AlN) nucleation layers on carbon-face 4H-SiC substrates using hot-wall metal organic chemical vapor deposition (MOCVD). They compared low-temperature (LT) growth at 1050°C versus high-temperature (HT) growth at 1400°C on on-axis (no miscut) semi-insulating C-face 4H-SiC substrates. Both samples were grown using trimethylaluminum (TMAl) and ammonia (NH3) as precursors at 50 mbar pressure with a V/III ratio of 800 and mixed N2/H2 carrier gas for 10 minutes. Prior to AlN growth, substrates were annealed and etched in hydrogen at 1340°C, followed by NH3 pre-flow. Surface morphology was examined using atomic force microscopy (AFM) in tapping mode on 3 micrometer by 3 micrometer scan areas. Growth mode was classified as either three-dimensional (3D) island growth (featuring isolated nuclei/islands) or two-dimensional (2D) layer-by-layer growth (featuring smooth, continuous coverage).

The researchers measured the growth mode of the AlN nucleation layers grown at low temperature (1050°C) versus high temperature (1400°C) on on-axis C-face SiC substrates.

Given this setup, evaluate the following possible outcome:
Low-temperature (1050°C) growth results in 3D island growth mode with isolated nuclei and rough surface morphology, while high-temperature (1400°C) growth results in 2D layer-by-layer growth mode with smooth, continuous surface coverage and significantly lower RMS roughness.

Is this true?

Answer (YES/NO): NO